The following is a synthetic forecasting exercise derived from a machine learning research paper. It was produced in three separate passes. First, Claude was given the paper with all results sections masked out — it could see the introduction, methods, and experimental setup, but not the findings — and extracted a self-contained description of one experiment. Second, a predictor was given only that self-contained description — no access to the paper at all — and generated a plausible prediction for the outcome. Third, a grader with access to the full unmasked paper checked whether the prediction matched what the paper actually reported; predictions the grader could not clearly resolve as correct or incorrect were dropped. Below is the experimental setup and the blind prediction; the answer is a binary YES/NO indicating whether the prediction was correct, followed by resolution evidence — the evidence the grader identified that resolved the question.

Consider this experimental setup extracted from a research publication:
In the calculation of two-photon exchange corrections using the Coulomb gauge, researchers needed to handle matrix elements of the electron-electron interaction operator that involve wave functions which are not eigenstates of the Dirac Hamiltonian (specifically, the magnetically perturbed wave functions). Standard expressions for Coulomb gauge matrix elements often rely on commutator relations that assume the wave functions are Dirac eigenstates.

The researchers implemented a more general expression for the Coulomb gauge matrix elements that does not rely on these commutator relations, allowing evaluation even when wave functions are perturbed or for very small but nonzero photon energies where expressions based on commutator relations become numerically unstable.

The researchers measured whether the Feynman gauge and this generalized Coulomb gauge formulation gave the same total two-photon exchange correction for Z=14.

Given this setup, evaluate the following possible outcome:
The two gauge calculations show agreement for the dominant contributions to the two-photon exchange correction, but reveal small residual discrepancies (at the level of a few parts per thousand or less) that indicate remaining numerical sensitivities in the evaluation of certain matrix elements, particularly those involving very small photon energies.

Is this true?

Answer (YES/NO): NO